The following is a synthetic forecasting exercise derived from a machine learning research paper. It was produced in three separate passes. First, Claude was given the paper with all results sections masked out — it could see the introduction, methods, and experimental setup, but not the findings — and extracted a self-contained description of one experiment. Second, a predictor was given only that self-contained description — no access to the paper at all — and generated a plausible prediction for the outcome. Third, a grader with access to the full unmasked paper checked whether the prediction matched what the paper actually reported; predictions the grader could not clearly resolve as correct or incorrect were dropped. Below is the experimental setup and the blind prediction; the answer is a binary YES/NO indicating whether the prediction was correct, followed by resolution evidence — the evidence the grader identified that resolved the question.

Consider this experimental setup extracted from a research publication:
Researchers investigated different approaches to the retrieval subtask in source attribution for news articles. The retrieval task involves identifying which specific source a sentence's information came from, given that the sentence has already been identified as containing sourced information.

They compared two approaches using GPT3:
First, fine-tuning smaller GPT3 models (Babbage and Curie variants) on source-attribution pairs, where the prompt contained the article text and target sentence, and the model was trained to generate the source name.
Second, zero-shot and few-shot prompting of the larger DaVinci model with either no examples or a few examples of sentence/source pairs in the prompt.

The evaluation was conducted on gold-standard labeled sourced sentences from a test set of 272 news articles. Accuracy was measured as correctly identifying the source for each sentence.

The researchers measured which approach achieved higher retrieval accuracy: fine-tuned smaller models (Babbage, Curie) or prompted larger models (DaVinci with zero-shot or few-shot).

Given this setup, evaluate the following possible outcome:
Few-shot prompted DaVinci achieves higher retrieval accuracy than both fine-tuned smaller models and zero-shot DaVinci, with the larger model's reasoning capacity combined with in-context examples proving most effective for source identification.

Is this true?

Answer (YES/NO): NO